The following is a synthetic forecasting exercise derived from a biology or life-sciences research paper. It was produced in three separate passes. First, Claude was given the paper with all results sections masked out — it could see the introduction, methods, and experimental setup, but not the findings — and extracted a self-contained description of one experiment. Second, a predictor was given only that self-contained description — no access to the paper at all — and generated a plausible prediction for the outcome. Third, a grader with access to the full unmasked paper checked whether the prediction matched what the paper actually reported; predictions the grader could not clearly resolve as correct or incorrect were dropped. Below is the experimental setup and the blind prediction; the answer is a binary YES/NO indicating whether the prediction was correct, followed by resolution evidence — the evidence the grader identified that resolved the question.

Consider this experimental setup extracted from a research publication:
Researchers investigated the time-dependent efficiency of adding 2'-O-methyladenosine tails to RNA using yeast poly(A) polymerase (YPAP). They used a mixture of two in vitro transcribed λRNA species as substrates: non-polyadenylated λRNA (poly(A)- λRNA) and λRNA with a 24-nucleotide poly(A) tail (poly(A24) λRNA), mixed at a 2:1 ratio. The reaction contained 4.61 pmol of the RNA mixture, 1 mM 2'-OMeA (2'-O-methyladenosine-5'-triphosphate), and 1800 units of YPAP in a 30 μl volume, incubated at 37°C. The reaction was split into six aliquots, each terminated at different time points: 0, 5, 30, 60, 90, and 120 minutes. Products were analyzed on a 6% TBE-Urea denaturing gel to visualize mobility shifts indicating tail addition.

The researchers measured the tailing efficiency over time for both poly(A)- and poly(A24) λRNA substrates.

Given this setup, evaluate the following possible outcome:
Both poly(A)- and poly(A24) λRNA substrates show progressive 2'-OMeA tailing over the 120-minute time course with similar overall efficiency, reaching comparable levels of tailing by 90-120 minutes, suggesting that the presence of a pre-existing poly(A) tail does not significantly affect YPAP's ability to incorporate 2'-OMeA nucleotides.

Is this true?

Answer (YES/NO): NO